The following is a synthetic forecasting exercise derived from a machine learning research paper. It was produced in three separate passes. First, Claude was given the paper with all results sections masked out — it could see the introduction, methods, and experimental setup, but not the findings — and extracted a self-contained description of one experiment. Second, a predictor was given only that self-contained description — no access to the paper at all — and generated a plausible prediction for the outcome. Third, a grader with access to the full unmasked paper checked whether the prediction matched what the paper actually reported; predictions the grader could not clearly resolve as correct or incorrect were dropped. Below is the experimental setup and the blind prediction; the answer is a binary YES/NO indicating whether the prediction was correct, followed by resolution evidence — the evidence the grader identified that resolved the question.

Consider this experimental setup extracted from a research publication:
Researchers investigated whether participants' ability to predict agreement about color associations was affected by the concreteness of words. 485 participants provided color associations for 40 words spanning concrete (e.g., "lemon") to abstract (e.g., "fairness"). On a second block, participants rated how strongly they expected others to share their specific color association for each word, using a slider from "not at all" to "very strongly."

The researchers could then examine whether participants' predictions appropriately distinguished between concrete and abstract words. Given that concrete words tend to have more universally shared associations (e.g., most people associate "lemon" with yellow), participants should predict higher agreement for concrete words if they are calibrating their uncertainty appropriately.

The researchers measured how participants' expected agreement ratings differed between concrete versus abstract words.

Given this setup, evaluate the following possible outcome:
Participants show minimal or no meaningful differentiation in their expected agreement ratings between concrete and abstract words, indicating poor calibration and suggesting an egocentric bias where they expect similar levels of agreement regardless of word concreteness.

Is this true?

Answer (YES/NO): NO